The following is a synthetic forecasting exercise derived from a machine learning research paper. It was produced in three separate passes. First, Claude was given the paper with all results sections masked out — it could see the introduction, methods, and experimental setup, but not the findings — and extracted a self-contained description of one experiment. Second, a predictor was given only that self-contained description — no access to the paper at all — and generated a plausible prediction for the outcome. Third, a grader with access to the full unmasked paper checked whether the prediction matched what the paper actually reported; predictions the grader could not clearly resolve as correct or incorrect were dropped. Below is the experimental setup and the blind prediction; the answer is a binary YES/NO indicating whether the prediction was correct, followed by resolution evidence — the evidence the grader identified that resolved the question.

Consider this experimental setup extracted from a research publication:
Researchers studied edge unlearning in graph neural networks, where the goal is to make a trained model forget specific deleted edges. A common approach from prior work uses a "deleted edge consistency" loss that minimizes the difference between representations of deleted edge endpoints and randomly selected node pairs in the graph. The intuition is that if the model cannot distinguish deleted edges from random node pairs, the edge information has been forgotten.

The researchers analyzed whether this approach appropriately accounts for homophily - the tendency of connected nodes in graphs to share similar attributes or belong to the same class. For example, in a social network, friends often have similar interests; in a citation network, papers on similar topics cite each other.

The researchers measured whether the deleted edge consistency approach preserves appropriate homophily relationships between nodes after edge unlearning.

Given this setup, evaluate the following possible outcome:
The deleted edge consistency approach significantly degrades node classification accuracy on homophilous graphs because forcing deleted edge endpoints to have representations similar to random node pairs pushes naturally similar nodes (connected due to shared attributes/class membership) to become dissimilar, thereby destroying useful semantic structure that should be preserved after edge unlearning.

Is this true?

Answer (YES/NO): NO